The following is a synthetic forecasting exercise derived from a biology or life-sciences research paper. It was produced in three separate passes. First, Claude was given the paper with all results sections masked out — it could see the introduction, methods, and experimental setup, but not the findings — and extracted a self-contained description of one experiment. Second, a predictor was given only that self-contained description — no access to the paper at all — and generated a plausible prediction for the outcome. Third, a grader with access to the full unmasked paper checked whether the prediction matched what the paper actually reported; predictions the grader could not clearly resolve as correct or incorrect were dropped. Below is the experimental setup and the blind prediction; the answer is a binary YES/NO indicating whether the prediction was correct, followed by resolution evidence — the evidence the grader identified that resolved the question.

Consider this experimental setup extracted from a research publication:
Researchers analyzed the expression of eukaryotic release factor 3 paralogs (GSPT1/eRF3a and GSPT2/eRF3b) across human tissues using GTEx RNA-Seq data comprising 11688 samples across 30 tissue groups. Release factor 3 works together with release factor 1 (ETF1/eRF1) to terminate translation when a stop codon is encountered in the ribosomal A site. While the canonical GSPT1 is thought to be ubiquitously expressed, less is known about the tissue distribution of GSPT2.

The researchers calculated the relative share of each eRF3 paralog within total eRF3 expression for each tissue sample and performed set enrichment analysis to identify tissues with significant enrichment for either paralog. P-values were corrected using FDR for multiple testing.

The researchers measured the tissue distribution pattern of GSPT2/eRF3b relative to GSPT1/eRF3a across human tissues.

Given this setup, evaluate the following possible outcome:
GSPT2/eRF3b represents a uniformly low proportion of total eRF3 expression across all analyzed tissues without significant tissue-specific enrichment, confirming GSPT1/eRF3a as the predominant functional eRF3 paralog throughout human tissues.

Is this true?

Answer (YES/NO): NO